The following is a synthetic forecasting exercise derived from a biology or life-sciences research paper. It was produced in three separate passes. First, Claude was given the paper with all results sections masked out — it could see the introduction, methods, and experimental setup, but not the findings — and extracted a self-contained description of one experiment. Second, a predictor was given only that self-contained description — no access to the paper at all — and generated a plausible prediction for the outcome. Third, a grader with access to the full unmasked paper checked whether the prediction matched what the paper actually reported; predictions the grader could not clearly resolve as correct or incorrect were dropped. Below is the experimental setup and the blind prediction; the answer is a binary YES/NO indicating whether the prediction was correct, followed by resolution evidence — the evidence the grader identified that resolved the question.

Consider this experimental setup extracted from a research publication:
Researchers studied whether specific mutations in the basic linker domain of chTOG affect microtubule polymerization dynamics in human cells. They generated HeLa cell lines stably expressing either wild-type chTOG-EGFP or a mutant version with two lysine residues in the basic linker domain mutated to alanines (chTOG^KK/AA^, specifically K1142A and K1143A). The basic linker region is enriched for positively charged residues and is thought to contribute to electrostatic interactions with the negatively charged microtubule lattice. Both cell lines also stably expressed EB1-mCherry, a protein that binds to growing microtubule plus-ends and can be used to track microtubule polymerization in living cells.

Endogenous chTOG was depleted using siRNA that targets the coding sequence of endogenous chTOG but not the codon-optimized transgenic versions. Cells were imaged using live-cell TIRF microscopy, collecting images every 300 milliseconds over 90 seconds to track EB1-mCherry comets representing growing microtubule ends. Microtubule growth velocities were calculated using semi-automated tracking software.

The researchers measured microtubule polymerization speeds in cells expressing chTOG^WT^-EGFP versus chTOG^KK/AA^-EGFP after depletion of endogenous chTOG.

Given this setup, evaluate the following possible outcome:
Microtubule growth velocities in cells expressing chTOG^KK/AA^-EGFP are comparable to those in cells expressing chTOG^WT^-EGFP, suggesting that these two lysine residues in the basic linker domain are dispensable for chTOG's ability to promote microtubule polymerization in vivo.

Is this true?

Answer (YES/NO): YES